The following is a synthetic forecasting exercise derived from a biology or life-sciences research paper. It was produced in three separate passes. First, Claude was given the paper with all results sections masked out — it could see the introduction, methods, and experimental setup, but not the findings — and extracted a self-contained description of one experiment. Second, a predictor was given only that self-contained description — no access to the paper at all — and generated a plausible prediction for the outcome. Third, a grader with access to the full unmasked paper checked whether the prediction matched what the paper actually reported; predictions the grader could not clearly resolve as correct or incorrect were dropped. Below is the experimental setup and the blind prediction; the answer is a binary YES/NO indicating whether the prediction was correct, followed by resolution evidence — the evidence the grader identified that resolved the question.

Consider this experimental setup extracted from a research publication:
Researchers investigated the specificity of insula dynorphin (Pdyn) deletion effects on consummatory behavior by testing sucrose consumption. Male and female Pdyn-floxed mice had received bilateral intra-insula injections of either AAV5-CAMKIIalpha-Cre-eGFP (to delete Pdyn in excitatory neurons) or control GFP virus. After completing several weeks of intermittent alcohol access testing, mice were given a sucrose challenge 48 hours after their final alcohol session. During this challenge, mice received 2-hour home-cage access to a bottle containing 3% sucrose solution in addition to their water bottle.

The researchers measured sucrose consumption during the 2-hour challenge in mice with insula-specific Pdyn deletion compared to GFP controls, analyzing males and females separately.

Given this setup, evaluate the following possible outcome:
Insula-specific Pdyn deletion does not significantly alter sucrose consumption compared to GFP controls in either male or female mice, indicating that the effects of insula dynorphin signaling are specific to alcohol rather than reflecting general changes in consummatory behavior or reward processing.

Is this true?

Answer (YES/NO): NO